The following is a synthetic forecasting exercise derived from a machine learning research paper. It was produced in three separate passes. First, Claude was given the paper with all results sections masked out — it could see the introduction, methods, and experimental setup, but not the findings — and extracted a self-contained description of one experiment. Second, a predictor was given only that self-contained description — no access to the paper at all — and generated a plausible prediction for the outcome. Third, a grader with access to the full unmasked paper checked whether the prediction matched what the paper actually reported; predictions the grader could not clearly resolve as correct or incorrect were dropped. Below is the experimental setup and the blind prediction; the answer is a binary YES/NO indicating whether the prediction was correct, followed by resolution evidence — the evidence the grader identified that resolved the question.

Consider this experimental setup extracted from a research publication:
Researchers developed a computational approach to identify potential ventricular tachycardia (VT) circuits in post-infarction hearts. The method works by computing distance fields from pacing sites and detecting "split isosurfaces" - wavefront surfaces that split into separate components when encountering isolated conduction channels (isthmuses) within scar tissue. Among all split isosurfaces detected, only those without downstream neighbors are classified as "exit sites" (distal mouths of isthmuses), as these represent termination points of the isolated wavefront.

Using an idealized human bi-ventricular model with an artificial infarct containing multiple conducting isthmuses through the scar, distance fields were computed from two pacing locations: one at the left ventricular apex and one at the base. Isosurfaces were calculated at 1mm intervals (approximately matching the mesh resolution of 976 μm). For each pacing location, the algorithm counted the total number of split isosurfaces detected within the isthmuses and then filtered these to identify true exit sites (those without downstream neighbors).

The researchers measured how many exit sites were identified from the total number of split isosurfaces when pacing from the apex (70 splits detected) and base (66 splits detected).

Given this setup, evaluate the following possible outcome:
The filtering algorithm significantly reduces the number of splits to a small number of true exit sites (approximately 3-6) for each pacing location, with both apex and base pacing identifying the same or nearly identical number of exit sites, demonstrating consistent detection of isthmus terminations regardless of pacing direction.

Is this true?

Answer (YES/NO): NO